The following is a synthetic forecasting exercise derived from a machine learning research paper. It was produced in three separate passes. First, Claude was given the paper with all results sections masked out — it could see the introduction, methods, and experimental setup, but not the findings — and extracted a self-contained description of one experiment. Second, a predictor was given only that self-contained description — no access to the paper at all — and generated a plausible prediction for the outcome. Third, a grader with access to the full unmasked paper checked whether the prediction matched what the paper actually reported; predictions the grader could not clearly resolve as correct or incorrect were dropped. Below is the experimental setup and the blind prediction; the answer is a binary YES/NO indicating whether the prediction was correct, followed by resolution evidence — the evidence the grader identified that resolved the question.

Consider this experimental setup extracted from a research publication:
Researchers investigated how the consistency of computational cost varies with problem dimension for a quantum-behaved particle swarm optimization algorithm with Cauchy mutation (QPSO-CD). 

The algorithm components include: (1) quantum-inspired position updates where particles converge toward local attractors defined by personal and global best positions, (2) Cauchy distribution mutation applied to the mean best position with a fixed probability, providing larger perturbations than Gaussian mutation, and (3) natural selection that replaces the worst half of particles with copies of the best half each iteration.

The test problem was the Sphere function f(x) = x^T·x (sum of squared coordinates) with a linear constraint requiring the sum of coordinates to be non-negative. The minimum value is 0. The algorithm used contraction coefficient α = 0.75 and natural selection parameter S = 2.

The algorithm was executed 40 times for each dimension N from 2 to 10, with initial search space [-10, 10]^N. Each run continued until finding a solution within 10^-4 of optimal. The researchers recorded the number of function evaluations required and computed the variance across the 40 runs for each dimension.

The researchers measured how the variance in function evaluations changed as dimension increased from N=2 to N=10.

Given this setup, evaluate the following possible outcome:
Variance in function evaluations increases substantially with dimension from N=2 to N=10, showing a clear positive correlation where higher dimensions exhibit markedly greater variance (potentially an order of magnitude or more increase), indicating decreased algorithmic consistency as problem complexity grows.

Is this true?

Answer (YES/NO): NO